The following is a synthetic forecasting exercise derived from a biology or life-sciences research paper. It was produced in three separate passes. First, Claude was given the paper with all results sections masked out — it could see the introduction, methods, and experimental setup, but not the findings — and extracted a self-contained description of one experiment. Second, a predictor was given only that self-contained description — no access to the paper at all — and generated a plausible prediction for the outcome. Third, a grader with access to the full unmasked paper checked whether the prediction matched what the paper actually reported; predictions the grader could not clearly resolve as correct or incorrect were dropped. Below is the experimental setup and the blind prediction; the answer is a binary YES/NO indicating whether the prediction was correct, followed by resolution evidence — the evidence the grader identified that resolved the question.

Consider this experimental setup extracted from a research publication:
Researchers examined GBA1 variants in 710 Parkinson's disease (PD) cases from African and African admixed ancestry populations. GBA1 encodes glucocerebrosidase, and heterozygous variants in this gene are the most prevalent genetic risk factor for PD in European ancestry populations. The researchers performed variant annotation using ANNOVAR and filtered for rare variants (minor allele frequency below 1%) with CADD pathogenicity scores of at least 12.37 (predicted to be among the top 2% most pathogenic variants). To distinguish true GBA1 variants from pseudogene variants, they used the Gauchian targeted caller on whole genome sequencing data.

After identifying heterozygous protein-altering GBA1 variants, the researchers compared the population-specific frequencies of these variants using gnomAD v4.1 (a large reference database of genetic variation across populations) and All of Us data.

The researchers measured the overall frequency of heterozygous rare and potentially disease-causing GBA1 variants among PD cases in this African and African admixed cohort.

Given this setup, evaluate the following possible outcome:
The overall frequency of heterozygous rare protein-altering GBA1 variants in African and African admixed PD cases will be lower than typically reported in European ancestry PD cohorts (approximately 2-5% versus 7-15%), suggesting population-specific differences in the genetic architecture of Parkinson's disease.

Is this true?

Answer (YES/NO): NO